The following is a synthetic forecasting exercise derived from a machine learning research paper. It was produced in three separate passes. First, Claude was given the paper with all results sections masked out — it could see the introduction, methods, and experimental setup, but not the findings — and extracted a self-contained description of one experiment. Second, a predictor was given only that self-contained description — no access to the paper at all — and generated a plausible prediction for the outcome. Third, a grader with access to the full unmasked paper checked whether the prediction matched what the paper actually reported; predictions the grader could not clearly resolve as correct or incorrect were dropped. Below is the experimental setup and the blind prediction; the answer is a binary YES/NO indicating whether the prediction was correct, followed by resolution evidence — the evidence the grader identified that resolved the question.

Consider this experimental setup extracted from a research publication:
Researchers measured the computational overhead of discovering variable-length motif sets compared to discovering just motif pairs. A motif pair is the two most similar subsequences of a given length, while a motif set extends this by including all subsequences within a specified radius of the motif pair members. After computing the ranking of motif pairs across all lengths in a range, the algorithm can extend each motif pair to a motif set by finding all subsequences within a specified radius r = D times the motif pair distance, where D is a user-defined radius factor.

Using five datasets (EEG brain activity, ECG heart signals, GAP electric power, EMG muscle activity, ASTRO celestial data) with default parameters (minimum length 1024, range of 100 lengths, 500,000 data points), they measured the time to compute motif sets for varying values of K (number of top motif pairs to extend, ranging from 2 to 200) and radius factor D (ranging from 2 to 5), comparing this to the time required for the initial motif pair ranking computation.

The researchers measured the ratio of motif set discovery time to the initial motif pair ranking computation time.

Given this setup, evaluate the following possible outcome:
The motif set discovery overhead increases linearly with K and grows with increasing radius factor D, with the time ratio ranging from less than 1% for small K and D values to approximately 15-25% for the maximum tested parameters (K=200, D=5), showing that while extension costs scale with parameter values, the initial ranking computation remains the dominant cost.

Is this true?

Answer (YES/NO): NO